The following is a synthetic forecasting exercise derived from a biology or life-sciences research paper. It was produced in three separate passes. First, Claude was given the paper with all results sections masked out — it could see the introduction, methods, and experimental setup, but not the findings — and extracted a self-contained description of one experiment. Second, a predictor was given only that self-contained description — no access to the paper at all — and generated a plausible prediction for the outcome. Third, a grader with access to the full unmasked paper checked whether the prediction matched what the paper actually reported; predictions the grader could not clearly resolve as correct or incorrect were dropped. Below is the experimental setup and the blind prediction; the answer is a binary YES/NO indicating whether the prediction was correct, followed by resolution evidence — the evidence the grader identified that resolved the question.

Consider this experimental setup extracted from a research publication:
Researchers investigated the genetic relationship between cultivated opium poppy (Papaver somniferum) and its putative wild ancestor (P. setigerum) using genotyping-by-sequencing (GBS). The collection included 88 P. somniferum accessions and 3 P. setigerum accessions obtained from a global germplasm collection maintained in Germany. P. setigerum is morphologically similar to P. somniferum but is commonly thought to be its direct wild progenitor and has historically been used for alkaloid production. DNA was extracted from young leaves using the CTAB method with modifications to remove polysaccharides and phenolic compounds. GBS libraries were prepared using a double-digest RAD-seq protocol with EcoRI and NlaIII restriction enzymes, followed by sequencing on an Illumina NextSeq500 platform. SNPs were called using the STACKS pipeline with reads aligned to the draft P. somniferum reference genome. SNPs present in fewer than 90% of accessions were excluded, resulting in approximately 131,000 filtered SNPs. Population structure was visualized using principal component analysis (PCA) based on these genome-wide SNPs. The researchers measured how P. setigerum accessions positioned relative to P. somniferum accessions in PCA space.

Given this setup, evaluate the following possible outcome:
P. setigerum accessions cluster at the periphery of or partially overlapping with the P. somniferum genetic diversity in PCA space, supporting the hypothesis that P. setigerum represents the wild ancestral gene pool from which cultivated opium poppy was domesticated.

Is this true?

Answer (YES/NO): NO